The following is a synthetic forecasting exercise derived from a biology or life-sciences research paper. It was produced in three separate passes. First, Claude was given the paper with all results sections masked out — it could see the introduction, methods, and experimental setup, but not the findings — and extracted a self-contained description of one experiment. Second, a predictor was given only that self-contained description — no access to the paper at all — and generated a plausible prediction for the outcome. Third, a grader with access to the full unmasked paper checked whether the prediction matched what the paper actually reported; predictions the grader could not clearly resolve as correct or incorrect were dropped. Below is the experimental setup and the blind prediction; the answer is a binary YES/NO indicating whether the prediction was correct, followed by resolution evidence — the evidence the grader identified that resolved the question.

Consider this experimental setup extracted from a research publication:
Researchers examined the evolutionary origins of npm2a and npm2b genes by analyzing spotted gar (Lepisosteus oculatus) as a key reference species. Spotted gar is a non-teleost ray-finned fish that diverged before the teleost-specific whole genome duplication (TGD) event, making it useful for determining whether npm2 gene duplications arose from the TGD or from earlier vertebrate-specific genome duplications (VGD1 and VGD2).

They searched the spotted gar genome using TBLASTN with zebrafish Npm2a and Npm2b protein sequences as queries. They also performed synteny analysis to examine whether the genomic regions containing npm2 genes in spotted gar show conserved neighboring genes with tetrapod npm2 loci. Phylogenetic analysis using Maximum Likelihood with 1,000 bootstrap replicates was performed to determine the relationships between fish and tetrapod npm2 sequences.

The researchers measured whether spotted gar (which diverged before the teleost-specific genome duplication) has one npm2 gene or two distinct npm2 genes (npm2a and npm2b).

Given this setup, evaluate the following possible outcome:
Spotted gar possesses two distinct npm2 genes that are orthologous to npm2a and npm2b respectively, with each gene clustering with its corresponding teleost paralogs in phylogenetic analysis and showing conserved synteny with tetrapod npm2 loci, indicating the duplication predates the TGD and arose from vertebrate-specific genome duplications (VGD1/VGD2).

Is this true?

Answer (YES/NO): NO